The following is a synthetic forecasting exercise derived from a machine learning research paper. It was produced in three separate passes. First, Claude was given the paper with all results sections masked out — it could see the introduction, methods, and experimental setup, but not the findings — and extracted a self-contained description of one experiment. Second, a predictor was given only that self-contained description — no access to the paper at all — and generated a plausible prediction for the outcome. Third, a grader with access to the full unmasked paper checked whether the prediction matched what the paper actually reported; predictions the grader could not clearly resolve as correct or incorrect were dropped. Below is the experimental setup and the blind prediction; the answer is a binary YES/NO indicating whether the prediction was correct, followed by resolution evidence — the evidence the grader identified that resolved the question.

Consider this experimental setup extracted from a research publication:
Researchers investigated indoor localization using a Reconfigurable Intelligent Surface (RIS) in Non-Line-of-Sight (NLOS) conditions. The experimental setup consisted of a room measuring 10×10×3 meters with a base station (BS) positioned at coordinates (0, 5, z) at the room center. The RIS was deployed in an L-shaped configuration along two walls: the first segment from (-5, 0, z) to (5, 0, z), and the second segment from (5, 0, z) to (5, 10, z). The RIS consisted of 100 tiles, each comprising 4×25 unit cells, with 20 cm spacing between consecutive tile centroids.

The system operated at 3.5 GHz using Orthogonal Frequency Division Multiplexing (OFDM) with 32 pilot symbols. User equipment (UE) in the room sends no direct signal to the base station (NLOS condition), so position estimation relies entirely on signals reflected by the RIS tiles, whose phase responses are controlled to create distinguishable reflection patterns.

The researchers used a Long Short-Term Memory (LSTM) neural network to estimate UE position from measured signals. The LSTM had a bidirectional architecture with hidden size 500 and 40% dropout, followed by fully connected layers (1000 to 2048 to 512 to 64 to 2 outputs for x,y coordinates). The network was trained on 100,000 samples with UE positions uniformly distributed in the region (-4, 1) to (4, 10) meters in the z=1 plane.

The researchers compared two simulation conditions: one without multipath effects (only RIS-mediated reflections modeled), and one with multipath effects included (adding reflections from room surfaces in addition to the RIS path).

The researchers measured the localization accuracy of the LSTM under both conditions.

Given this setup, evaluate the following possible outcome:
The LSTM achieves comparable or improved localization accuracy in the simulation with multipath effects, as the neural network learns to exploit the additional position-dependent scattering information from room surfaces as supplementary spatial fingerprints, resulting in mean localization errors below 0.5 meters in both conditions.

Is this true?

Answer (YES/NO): YES